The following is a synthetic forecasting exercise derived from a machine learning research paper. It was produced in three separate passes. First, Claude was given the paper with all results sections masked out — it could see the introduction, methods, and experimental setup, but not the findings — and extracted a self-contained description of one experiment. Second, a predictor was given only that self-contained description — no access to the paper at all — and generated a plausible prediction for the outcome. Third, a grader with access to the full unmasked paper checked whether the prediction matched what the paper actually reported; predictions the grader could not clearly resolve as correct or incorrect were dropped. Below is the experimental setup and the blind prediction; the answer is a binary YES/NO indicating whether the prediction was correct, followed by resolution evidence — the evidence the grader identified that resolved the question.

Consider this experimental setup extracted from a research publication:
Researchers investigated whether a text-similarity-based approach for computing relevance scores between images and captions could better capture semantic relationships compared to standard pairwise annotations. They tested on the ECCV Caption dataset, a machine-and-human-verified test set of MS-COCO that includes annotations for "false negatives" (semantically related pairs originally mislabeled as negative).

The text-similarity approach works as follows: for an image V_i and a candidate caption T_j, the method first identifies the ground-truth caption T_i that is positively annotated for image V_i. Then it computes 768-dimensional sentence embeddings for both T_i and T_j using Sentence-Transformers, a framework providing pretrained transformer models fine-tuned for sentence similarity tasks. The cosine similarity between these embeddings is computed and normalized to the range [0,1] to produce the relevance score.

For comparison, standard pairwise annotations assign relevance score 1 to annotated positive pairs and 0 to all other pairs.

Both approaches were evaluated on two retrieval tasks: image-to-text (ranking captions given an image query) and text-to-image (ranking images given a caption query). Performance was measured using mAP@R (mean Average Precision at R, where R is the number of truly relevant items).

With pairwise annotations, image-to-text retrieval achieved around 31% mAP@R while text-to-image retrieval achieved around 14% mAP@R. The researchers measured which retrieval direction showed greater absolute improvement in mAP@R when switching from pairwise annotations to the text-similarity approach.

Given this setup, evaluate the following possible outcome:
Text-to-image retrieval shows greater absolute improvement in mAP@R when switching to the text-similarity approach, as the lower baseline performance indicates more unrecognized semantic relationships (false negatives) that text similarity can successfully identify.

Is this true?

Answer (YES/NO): YES